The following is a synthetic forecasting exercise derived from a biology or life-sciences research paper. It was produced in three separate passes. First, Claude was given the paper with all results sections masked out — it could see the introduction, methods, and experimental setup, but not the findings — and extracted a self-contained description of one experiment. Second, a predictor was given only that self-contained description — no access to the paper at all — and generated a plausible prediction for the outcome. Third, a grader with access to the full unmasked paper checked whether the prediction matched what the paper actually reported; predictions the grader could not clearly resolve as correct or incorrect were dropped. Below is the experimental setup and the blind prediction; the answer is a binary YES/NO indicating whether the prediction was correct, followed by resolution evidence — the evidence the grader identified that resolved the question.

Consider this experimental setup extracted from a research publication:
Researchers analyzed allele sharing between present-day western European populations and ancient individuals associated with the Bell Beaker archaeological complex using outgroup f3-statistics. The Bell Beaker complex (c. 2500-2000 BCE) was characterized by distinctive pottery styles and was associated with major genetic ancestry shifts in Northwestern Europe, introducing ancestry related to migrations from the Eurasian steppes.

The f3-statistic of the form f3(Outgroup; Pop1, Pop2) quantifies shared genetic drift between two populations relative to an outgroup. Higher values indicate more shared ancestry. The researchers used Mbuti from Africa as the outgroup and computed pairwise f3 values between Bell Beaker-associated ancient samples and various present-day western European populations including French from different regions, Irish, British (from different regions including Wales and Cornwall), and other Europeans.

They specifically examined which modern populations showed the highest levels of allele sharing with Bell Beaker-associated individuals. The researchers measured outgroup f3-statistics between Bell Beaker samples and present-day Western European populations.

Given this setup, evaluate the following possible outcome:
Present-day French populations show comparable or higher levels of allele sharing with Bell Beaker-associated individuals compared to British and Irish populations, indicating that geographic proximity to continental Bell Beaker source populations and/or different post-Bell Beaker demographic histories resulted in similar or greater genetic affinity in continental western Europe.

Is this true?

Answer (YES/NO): NO